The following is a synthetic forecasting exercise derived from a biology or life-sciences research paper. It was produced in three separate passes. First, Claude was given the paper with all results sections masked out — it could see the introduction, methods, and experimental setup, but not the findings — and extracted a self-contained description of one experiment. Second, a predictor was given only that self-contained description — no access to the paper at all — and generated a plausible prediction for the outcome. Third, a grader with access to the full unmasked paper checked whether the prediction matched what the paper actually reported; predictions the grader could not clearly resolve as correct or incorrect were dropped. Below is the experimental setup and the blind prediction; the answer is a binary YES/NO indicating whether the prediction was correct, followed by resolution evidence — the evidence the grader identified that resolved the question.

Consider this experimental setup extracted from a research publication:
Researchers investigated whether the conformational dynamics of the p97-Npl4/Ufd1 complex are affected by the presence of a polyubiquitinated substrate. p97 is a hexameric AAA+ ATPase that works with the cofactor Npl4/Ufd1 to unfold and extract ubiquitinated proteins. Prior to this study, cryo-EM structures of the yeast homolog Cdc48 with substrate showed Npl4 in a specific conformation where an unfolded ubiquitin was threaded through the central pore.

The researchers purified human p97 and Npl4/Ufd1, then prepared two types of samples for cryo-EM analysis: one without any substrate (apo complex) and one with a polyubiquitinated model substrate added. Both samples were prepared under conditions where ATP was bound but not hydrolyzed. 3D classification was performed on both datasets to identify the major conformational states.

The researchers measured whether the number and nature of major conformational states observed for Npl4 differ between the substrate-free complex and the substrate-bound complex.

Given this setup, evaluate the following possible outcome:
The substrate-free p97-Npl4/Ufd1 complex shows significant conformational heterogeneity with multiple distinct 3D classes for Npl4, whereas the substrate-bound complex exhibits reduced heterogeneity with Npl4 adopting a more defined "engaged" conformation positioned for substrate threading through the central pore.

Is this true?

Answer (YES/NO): NO